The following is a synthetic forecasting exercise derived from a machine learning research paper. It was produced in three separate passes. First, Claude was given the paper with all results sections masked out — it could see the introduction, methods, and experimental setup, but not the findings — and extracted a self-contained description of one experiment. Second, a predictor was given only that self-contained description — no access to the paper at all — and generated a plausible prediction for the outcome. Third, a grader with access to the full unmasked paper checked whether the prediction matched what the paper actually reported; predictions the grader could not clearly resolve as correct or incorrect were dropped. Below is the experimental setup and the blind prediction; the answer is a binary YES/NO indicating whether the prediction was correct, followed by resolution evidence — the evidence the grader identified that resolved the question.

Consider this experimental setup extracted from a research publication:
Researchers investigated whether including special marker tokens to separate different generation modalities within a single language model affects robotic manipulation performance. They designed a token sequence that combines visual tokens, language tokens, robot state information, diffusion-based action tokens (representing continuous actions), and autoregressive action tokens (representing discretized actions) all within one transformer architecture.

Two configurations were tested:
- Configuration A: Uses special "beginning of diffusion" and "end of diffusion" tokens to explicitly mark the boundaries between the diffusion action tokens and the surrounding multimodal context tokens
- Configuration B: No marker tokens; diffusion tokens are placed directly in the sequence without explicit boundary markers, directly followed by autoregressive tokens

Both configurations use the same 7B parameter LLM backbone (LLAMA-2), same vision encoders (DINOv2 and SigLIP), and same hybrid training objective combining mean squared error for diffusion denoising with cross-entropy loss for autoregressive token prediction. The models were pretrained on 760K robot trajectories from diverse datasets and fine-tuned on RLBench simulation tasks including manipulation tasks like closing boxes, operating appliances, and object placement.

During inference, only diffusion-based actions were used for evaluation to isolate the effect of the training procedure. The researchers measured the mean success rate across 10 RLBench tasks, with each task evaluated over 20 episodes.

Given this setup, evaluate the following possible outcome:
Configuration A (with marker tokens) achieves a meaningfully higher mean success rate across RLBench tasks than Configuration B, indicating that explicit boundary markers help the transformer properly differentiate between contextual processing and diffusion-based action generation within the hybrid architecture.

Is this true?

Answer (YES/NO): YES